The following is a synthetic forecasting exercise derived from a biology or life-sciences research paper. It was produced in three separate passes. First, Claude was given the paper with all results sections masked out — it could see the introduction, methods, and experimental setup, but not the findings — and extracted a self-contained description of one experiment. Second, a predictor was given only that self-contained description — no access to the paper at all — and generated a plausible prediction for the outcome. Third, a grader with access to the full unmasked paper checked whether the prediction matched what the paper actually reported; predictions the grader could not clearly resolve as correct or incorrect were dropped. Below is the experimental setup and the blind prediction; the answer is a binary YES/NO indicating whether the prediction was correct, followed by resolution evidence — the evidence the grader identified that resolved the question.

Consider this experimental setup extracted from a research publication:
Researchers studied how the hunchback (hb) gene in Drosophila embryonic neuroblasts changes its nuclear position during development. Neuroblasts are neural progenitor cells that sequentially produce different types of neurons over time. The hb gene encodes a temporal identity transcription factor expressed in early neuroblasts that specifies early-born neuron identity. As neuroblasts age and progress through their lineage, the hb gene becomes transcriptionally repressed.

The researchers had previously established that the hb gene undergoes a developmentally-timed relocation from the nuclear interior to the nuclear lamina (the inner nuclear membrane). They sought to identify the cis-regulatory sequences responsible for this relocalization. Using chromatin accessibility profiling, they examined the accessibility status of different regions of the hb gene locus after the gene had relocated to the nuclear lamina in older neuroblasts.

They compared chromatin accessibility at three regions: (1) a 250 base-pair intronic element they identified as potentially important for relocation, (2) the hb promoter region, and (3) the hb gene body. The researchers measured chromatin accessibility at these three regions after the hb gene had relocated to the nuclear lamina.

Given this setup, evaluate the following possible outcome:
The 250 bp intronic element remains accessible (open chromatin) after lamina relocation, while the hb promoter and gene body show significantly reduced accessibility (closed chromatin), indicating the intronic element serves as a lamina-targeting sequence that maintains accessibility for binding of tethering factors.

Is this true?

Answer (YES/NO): YES